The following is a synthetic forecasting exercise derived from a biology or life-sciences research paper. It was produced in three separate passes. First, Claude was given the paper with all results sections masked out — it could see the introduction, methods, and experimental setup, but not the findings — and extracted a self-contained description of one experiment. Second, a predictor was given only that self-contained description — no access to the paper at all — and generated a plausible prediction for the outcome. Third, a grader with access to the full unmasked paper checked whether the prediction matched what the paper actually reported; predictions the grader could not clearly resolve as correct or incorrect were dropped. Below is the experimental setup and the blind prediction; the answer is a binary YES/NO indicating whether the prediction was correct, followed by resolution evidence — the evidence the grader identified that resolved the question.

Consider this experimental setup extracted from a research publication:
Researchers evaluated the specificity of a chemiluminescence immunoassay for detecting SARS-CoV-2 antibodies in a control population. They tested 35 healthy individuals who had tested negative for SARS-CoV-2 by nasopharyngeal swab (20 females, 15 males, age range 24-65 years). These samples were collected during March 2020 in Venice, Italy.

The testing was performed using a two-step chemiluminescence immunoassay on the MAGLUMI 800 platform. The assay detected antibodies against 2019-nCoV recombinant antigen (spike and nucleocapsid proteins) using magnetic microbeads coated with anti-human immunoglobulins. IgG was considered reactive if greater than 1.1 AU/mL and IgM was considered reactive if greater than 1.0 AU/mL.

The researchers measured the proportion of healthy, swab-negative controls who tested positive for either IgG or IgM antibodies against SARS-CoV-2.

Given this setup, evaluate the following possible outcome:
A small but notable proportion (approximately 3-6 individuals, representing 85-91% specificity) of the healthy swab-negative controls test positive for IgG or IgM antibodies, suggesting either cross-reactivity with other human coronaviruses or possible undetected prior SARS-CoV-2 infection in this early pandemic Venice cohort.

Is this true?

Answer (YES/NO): NO